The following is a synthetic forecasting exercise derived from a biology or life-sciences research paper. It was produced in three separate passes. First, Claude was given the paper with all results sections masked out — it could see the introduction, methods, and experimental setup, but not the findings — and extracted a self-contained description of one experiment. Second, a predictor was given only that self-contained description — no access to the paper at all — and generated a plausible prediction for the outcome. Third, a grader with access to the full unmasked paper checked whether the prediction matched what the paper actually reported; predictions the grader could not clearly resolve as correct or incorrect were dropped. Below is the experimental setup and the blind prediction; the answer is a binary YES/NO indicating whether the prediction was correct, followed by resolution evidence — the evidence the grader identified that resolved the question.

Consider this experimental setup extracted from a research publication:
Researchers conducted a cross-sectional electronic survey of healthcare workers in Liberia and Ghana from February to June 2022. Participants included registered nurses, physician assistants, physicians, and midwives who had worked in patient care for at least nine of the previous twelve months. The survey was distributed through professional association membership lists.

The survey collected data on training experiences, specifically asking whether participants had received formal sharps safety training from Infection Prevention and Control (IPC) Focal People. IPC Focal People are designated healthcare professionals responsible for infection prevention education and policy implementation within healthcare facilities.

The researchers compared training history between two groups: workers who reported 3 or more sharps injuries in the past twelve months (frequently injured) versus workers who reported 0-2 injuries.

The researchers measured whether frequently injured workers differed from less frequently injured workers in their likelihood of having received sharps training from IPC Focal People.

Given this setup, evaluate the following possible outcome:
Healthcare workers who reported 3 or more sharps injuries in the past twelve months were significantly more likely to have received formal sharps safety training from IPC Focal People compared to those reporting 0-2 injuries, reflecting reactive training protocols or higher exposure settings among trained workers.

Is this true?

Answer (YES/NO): NO